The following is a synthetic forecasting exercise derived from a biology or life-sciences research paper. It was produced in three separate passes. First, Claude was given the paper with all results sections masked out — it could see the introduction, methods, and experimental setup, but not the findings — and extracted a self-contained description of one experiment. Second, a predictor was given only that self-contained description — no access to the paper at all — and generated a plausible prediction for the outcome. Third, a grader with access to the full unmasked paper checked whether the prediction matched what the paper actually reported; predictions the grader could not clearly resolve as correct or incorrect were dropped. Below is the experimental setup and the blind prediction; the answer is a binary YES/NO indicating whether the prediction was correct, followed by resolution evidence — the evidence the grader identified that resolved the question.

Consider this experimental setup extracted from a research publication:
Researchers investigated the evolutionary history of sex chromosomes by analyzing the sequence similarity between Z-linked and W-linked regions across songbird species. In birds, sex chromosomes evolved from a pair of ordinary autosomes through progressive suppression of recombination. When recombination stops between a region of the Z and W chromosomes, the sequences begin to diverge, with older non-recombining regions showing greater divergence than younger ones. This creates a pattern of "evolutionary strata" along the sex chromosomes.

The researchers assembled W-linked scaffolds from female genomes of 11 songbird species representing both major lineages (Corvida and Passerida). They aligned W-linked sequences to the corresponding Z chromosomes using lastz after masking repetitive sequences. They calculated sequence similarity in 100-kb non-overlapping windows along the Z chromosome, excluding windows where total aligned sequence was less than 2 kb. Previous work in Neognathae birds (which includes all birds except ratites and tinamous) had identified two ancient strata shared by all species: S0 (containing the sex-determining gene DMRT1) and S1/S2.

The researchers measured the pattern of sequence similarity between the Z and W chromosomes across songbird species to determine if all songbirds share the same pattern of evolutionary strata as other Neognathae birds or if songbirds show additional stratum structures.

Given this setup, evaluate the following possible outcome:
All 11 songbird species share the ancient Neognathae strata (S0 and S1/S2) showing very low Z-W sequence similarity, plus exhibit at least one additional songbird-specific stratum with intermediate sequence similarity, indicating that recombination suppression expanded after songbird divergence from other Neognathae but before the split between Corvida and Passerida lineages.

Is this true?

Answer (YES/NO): YES